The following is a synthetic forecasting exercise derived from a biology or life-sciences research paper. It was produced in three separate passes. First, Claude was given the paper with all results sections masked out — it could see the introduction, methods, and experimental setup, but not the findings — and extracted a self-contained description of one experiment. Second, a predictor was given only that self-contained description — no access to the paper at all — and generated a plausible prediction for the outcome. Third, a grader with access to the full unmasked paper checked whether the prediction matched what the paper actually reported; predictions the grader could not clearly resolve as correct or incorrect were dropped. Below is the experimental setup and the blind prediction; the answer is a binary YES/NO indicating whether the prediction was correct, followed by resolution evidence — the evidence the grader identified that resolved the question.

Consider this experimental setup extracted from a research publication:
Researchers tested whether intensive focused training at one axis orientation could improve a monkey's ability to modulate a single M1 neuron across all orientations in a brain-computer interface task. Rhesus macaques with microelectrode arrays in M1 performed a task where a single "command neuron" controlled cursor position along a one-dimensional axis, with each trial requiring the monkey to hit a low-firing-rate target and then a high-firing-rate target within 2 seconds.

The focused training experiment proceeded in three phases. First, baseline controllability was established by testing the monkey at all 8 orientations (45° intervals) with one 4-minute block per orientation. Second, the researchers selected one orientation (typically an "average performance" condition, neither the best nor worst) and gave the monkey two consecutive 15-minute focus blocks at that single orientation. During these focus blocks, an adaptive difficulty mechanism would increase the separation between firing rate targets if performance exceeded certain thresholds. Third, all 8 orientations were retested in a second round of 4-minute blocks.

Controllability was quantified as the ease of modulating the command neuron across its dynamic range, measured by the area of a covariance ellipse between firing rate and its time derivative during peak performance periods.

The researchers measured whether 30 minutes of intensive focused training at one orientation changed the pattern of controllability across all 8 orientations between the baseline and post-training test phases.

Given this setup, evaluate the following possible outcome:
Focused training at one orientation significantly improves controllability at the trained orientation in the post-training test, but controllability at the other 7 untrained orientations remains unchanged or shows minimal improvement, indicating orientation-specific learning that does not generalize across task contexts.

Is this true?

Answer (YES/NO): NO